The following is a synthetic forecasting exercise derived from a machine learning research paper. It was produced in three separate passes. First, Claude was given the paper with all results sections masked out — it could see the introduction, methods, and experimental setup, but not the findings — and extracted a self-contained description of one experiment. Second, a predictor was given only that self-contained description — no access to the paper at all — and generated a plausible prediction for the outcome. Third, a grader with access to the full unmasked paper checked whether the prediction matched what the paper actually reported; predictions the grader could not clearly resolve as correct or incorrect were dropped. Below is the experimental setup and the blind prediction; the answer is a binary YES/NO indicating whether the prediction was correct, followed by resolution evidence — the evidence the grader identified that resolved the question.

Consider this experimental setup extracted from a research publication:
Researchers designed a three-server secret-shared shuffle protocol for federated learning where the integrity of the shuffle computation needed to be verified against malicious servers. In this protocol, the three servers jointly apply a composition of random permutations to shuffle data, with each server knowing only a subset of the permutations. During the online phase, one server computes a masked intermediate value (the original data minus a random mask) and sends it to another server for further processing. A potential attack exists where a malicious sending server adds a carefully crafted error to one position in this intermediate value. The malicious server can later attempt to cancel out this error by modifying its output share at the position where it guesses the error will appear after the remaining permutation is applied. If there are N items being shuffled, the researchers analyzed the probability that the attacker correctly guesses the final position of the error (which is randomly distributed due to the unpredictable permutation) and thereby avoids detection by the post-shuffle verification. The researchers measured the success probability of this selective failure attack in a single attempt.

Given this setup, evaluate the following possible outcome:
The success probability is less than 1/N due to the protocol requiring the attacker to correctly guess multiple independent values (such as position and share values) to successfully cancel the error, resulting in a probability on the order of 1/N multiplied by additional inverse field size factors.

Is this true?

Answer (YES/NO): NO